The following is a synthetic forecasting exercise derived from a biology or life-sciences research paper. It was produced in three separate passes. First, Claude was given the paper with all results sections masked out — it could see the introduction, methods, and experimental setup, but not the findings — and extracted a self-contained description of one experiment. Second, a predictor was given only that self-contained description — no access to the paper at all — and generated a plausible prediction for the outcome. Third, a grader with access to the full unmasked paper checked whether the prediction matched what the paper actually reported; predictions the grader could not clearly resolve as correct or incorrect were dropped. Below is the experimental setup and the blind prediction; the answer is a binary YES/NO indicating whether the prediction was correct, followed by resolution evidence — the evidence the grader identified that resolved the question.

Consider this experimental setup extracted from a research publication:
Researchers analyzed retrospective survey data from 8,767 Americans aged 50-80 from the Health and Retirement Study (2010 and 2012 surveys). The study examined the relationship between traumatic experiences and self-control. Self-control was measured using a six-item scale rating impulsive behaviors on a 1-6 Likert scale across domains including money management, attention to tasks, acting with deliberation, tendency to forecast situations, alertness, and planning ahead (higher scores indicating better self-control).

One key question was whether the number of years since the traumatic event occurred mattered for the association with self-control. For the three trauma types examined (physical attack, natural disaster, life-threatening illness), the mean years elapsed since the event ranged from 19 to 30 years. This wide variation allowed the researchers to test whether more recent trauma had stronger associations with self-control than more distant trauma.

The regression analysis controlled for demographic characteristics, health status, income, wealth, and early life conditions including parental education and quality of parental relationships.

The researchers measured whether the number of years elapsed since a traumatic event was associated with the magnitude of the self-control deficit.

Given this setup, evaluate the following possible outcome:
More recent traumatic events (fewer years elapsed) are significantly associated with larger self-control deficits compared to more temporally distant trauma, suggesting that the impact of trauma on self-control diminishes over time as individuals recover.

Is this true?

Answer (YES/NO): NO